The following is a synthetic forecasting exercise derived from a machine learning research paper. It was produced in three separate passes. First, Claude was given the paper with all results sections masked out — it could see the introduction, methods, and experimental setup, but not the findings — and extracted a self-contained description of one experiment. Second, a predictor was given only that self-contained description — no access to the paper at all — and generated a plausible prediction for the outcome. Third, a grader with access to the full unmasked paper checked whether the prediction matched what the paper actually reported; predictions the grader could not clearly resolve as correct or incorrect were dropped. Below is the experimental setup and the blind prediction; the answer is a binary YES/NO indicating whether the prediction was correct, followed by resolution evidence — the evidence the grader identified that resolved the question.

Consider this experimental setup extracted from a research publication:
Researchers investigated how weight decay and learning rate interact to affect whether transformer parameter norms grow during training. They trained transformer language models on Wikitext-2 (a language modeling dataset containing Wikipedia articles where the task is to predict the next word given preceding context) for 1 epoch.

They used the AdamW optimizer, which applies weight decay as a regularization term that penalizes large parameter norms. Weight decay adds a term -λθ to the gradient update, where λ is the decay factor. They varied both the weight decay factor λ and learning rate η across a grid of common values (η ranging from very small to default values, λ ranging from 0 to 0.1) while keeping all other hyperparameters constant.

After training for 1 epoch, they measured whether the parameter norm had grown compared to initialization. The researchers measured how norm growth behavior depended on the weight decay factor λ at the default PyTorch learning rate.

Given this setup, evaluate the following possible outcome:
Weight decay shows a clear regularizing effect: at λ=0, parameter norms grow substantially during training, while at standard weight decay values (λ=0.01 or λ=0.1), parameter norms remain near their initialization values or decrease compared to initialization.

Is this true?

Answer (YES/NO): NO